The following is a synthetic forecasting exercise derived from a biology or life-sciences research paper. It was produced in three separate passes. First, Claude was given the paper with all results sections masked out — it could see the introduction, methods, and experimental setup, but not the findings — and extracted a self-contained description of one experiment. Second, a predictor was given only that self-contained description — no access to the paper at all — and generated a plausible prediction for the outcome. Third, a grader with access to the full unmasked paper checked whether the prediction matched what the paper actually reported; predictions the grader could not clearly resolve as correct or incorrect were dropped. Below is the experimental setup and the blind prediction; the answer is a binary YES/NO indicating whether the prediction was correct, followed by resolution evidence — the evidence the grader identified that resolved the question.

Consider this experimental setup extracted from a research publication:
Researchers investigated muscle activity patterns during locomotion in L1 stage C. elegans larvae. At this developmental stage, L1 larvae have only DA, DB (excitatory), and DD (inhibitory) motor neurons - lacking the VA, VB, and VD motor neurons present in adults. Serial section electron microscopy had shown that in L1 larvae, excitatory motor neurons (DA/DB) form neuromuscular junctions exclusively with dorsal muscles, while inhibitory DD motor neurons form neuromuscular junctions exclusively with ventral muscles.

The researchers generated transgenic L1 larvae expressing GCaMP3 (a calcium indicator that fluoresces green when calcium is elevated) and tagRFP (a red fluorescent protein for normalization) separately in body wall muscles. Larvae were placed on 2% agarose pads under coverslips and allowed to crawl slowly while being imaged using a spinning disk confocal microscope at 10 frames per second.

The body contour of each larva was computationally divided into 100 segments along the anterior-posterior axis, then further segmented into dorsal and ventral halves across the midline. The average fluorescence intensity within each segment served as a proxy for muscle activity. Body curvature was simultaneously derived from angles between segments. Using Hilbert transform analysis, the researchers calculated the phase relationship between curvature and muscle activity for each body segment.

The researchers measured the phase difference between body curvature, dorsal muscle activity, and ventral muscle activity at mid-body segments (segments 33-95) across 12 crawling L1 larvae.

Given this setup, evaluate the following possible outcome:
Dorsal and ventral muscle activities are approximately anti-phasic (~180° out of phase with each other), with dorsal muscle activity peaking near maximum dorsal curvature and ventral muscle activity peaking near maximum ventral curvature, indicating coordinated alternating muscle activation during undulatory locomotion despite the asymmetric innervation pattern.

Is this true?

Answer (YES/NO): YES